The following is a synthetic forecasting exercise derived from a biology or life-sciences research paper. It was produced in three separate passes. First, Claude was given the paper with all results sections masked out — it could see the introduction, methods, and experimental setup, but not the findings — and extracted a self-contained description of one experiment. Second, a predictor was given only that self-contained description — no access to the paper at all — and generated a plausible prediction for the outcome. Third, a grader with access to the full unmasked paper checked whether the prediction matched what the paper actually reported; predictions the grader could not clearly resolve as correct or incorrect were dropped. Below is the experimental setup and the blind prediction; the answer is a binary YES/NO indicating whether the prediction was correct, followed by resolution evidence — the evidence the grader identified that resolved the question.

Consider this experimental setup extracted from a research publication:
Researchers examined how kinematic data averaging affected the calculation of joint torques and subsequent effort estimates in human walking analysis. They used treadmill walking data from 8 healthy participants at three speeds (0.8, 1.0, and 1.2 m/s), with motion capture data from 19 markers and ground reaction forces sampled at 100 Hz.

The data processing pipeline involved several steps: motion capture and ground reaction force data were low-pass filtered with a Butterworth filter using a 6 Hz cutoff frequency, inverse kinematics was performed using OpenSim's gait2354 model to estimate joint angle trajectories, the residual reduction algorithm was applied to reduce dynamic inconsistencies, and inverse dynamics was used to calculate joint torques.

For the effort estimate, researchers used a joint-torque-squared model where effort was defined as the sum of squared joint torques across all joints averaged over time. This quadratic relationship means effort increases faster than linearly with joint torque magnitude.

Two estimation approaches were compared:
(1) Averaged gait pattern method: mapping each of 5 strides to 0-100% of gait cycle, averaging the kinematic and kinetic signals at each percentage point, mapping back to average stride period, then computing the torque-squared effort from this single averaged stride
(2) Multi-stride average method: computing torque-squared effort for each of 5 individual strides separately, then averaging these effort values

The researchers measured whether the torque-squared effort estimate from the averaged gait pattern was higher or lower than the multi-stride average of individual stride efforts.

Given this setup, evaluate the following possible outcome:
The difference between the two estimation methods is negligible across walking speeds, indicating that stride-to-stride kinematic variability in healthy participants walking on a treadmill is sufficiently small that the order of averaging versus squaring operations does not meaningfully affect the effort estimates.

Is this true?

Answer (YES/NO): NO